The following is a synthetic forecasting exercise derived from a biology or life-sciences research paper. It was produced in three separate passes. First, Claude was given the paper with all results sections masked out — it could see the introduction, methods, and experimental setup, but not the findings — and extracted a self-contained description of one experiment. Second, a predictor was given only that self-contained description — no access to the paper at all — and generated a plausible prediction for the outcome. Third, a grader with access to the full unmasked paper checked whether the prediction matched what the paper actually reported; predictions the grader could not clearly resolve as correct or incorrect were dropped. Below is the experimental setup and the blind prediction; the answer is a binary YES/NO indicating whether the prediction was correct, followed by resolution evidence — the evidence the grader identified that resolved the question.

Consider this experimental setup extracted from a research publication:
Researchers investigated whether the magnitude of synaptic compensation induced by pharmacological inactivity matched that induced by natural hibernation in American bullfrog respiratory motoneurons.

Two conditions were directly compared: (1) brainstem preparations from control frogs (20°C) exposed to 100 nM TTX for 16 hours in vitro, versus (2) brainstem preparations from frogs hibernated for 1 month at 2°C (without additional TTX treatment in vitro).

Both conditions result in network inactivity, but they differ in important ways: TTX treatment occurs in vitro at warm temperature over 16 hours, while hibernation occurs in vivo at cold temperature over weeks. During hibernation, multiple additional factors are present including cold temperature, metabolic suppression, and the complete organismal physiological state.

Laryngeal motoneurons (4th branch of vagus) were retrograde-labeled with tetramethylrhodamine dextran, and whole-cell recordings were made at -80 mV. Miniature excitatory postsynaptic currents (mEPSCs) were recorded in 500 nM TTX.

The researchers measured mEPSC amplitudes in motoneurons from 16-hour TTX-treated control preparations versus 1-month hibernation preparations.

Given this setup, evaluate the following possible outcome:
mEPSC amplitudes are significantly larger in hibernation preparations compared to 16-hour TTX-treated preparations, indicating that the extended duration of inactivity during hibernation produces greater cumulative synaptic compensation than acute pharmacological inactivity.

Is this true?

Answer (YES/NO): NO